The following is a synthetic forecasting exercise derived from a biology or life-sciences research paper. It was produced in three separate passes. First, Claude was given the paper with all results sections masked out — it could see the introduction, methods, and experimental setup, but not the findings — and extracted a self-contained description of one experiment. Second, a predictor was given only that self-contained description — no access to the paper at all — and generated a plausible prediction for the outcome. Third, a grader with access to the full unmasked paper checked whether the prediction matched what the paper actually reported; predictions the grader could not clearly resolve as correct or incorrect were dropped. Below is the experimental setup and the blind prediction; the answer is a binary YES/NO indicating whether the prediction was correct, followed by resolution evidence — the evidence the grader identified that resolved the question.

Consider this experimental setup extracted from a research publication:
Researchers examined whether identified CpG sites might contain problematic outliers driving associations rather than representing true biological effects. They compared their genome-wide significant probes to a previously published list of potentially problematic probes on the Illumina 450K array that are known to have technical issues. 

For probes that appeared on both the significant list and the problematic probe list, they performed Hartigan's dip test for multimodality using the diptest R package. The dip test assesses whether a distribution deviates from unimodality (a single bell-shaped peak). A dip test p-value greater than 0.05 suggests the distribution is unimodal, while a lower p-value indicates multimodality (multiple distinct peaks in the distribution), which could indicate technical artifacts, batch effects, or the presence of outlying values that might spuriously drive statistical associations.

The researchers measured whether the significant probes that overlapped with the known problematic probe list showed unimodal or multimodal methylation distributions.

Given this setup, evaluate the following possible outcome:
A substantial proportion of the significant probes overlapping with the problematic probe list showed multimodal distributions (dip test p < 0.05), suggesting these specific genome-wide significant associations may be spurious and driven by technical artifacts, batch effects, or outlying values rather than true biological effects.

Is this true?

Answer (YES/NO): NO